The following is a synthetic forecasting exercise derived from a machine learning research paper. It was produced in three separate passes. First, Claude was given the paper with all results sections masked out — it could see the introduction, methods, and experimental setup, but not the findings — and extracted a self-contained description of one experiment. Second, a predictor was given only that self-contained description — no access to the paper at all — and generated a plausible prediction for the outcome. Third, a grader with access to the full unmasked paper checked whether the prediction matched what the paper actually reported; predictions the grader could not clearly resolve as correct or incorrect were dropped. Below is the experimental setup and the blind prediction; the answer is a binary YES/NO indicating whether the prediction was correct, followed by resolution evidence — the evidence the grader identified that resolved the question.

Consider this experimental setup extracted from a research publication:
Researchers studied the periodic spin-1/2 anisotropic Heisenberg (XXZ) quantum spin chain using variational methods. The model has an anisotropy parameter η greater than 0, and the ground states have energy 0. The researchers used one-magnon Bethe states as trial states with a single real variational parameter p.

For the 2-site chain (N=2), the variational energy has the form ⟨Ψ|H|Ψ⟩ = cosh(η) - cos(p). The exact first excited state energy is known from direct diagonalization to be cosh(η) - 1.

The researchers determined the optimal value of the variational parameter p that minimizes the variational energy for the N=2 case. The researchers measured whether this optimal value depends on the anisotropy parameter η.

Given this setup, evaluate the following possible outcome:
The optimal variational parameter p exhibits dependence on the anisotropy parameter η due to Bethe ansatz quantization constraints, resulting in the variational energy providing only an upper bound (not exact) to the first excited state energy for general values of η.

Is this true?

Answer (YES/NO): NO